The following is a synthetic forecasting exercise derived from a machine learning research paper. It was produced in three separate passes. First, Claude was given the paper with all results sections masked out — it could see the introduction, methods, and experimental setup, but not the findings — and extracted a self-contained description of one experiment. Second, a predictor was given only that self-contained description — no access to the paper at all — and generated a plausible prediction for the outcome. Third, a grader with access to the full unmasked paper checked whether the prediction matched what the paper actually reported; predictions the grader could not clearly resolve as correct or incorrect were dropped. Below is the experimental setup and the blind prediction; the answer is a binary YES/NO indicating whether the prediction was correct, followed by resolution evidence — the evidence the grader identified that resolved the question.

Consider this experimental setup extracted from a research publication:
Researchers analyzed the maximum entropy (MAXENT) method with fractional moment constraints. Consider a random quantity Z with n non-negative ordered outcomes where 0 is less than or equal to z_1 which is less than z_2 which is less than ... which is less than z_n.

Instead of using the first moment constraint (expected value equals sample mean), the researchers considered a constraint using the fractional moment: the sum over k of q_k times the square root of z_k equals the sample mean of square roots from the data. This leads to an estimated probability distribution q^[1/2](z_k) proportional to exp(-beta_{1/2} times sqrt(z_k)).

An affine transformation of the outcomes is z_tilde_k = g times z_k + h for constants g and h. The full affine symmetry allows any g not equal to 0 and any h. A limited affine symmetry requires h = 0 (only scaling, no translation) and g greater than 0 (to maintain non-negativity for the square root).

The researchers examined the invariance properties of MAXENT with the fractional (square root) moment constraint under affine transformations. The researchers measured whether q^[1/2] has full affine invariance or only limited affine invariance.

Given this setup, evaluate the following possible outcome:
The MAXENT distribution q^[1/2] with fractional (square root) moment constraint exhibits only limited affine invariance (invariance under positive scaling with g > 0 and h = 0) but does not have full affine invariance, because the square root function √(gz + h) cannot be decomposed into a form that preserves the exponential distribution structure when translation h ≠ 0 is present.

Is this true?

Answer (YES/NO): YES